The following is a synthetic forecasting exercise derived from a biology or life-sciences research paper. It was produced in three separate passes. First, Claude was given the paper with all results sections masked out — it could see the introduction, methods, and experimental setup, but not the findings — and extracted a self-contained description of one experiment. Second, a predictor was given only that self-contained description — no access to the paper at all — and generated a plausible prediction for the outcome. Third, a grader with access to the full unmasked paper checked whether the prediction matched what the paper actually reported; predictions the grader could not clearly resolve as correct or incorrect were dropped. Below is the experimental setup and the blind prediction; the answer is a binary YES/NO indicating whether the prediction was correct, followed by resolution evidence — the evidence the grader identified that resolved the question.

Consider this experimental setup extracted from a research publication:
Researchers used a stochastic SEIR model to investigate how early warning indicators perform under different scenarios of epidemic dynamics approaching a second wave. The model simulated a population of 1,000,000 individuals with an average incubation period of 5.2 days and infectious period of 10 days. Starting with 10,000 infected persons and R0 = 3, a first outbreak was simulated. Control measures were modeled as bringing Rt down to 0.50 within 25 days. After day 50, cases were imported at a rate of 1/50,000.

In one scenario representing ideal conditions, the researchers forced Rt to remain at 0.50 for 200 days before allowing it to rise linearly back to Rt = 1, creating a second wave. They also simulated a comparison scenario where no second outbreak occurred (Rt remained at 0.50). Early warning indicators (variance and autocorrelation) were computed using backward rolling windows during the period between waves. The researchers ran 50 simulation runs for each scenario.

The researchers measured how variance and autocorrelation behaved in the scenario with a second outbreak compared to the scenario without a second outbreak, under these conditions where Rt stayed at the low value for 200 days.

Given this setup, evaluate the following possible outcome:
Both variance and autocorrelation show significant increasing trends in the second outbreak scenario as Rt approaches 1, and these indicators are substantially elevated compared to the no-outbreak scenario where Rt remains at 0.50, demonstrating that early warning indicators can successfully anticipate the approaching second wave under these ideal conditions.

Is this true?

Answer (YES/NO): YES